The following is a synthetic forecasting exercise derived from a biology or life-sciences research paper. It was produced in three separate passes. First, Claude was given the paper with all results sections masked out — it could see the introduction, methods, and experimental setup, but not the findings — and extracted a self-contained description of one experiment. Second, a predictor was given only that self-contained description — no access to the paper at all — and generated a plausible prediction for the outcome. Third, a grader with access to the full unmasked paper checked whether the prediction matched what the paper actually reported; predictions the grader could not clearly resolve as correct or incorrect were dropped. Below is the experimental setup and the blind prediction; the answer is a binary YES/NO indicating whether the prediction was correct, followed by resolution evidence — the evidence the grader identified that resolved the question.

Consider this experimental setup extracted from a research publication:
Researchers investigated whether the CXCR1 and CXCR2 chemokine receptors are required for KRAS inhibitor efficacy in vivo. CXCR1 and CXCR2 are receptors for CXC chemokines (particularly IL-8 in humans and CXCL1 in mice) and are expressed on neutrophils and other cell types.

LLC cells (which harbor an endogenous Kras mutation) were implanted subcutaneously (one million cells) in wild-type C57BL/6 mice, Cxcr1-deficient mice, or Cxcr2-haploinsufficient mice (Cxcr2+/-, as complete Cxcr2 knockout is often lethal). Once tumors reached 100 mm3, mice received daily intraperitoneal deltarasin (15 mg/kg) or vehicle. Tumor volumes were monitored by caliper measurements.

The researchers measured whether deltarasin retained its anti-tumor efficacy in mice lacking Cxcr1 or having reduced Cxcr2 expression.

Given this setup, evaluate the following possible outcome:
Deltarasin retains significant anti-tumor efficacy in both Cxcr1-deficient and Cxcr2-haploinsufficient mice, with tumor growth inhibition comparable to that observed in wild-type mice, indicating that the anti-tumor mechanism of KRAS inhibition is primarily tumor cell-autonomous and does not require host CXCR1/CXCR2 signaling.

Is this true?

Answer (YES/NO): NO